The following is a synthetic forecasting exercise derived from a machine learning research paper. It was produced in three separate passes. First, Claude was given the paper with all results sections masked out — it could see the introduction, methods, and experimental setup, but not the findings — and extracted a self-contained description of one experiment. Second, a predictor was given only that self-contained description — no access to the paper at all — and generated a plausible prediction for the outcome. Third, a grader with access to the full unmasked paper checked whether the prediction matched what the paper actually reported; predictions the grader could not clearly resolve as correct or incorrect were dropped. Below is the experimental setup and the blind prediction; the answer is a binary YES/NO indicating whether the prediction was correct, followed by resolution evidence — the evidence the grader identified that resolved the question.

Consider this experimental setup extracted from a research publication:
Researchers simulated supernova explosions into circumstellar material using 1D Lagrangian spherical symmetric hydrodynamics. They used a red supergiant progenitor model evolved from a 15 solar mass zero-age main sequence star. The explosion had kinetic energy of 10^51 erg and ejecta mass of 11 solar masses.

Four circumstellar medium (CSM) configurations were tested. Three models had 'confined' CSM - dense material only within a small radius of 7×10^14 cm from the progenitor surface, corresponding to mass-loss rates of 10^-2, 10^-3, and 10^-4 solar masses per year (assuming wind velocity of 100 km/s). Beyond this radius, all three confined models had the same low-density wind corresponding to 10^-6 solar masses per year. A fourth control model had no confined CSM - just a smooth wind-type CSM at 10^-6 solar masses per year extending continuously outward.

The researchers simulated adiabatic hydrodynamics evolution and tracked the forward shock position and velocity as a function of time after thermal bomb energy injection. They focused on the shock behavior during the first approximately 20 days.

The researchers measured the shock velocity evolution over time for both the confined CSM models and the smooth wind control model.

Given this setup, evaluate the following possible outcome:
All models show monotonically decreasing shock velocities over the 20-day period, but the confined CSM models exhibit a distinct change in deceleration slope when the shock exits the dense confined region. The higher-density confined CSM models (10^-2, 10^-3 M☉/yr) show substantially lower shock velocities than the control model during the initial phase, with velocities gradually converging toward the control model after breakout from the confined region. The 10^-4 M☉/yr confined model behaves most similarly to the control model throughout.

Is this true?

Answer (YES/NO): NO